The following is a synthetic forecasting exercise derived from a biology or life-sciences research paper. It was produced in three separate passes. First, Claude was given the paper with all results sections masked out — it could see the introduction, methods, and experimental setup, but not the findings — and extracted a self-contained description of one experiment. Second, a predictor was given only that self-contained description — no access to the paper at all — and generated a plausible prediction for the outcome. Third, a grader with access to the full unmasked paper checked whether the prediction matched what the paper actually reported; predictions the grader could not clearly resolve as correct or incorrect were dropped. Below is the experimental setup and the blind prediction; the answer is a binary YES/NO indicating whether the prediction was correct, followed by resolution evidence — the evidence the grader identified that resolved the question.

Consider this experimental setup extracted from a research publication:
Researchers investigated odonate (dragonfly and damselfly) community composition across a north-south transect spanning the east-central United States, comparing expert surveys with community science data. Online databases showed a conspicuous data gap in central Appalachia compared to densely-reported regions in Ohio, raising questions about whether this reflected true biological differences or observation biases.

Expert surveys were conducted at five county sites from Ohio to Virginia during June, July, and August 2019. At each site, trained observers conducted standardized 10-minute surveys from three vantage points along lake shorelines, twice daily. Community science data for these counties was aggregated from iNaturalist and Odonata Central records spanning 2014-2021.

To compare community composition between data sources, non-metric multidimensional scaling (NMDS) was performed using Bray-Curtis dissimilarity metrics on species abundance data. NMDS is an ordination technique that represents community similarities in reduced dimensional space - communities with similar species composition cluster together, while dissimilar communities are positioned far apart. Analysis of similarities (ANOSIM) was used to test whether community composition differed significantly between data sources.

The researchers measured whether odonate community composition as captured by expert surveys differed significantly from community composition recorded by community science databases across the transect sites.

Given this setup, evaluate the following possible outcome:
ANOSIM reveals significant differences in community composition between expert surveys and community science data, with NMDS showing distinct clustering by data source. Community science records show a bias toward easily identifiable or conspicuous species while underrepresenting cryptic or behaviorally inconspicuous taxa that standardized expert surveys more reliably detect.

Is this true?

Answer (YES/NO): NO